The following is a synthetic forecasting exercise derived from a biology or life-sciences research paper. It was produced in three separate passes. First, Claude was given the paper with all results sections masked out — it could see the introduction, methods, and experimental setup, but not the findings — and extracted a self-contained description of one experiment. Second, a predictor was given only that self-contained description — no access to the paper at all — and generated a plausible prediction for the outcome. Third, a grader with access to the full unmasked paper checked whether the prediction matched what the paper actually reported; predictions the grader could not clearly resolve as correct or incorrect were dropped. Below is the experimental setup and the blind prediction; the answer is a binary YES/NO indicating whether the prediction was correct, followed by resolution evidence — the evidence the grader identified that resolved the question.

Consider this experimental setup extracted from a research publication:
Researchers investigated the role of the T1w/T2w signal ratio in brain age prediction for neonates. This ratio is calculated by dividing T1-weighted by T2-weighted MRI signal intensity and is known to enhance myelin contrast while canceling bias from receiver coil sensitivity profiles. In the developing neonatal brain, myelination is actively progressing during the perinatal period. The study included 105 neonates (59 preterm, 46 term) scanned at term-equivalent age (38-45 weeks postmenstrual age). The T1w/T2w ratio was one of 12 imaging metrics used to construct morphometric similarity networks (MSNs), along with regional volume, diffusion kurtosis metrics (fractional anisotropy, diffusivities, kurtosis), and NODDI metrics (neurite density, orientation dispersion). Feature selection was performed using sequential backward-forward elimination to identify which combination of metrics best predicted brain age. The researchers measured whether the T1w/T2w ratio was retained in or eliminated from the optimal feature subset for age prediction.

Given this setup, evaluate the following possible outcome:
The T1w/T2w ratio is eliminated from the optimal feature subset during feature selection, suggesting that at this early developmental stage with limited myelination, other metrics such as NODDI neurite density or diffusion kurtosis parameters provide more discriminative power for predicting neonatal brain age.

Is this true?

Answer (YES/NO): NO